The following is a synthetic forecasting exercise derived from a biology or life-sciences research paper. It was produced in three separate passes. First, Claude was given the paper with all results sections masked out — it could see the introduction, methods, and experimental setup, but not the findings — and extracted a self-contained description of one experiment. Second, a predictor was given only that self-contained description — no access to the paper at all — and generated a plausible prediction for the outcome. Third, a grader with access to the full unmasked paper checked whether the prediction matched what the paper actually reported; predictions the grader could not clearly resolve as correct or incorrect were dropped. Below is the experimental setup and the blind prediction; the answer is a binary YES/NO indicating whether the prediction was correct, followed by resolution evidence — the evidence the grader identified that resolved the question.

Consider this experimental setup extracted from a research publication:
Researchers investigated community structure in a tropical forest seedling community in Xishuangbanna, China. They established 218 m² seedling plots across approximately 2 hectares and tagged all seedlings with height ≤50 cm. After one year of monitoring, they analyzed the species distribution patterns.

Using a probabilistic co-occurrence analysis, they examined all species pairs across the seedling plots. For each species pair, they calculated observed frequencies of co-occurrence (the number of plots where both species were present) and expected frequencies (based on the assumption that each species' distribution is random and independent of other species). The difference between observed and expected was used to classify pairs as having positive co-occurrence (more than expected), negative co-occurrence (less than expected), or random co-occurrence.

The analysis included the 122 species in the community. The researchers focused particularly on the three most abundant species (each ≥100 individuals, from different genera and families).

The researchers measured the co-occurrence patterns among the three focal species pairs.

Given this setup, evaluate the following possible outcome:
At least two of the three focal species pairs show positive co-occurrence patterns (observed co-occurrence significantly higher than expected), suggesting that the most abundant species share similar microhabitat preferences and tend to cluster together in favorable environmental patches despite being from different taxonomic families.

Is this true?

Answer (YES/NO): NO